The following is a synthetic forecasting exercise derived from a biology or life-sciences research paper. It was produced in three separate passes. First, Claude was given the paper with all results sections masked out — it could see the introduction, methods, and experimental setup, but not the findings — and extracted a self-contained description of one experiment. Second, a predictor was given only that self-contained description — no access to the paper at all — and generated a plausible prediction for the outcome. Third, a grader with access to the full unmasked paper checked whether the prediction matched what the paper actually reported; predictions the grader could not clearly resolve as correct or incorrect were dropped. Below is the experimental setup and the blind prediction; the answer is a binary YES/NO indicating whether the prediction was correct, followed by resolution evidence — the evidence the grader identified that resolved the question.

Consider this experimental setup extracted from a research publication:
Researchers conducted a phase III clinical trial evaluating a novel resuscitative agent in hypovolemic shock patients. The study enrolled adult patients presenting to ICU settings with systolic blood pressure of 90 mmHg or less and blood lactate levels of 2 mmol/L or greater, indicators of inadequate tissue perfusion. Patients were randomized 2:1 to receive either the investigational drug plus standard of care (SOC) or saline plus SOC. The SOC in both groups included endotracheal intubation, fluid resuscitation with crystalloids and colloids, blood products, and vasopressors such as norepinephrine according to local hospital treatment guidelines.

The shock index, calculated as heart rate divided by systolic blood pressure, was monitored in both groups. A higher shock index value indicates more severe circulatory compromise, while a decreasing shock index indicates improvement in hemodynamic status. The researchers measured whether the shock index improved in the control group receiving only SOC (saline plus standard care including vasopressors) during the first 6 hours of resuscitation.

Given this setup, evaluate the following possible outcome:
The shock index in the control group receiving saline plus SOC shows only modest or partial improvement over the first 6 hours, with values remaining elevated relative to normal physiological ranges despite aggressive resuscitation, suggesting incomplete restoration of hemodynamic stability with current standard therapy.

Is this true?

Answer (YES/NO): NO